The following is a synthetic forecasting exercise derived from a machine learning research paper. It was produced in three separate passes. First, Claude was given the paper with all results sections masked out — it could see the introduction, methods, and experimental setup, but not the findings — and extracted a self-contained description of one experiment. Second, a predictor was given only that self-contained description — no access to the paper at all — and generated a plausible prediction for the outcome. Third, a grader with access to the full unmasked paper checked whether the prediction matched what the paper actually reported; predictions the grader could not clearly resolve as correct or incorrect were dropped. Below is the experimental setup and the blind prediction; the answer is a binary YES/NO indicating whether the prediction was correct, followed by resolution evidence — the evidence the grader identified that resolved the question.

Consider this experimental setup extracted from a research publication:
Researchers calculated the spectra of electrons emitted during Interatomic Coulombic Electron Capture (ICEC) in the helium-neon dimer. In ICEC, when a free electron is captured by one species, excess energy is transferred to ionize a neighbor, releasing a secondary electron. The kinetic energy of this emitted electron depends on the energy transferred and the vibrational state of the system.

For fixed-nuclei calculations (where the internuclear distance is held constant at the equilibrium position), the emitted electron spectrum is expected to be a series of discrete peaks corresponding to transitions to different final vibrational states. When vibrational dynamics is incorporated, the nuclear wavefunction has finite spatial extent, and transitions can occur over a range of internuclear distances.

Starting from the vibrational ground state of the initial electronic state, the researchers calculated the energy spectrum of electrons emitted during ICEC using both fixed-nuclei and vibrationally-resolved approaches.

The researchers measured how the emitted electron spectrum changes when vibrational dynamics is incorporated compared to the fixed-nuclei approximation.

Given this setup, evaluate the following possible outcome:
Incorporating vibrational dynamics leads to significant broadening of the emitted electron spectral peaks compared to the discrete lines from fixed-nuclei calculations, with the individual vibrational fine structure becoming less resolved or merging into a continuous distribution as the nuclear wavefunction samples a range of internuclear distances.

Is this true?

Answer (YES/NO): NO